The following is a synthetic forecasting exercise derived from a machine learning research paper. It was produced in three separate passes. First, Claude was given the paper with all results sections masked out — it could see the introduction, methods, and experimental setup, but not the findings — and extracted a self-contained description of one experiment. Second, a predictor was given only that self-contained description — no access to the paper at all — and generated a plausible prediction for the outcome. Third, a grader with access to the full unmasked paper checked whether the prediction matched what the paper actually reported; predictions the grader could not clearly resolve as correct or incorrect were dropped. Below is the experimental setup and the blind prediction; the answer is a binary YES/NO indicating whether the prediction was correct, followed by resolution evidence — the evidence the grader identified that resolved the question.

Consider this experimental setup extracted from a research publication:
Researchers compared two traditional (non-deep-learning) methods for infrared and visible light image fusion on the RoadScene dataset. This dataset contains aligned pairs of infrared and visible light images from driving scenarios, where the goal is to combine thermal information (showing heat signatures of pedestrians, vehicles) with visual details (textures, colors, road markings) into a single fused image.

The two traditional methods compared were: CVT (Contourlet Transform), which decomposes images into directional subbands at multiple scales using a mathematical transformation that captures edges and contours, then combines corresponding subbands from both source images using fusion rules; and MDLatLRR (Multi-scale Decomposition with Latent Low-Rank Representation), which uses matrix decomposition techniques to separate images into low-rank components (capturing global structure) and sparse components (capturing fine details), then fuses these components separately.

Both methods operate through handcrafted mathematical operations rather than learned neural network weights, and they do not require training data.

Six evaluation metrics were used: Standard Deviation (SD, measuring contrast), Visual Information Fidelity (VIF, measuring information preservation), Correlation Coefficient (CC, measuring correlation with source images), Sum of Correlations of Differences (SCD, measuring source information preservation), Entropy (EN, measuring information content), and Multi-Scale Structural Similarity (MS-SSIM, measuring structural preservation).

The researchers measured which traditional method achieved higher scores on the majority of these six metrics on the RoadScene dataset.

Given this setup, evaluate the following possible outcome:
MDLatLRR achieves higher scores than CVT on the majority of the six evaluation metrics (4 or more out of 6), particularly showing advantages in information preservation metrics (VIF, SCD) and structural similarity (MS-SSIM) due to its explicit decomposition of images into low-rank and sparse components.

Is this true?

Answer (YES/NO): YES